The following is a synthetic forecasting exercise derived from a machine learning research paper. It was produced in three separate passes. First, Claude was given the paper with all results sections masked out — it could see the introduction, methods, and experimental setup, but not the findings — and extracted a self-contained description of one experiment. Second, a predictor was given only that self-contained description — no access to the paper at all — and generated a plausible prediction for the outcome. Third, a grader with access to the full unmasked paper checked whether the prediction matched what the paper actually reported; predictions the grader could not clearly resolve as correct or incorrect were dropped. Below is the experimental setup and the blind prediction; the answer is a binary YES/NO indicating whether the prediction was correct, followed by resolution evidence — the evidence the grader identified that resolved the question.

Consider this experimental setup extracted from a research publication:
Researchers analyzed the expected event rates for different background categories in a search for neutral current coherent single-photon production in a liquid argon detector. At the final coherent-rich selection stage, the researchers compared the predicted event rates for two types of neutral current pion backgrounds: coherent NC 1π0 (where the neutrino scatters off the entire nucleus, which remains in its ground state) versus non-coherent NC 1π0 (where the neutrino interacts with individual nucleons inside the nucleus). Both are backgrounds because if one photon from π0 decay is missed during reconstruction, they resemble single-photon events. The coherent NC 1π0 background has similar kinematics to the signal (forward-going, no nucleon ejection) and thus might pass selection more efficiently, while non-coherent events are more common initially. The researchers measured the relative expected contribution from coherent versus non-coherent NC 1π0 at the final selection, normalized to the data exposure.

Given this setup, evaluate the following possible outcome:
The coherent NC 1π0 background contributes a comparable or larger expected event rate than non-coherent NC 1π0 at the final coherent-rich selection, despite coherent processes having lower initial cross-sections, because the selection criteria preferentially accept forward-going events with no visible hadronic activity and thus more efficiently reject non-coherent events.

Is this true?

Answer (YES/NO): NO